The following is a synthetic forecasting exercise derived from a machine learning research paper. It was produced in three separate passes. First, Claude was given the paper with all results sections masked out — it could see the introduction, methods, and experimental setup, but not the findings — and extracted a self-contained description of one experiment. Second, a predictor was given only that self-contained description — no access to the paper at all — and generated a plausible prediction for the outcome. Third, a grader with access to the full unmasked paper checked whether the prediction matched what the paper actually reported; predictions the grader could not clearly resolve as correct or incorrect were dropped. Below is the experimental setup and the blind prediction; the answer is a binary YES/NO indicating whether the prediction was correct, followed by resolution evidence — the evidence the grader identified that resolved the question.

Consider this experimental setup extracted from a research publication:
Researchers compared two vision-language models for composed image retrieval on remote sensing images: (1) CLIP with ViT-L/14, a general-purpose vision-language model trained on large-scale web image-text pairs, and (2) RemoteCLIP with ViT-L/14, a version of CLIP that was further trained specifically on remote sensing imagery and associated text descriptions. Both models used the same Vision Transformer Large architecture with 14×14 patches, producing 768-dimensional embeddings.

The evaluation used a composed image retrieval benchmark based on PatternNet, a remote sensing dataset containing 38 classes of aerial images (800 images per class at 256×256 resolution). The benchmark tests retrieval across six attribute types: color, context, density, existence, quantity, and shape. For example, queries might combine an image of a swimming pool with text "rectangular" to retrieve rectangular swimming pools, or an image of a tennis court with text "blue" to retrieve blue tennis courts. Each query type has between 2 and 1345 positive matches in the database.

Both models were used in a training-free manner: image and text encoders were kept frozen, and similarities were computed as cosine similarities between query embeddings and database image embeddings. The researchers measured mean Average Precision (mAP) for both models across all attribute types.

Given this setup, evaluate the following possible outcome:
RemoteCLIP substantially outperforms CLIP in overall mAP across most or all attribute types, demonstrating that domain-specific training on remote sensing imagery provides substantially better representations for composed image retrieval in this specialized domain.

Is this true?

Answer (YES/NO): YES